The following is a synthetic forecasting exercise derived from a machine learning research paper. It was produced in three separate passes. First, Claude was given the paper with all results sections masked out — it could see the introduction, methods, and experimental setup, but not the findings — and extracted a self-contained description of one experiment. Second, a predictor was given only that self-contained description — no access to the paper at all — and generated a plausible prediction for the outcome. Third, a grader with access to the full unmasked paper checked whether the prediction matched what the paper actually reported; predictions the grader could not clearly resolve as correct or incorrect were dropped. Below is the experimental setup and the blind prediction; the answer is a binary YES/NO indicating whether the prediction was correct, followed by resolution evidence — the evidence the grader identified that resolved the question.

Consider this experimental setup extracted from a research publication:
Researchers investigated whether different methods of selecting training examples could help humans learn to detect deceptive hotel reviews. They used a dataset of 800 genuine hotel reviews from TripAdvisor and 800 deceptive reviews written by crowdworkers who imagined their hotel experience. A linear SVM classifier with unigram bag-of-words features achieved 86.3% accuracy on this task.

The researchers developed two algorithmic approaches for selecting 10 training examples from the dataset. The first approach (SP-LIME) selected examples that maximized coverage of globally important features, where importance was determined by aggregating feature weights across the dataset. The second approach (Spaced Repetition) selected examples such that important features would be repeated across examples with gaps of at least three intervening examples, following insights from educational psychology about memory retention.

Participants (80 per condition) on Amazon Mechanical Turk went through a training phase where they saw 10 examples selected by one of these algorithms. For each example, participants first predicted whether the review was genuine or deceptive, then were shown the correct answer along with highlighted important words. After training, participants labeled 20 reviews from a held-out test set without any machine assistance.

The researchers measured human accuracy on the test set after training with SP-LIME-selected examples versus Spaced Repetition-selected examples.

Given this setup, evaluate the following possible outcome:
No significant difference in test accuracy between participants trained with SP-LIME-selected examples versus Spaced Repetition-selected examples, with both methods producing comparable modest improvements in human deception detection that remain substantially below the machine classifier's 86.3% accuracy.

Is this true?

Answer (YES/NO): YES